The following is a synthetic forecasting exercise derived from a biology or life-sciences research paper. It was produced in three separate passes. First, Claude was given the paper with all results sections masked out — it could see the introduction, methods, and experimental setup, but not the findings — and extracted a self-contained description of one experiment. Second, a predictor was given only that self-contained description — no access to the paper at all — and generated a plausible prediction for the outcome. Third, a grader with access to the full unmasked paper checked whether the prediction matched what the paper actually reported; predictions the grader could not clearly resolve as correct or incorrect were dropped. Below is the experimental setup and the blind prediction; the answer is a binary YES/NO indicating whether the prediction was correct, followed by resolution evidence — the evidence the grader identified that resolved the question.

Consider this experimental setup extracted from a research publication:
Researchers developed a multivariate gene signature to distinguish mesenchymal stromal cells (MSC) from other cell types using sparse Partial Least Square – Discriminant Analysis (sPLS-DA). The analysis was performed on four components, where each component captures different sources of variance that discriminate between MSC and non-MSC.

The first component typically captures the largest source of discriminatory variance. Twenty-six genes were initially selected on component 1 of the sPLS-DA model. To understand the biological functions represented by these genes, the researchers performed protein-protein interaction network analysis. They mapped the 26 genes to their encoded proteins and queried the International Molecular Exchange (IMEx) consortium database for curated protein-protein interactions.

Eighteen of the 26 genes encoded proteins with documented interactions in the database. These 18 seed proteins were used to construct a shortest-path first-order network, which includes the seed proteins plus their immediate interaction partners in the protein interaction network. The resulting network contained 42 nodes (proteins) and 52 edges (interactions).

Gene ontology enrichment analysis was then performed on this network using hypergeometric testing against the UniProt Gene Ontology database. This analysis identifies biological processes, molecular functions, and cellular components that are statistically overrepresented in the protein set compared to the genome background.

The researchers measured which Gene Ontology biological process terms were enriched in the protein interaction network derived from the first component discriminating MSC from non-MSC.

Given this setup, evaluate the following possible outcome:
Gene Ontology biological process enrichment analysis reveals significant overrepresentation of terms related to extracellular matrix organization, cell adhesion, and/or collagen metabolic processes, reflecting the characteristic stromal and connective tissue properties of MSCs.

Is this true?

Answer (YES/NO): YES